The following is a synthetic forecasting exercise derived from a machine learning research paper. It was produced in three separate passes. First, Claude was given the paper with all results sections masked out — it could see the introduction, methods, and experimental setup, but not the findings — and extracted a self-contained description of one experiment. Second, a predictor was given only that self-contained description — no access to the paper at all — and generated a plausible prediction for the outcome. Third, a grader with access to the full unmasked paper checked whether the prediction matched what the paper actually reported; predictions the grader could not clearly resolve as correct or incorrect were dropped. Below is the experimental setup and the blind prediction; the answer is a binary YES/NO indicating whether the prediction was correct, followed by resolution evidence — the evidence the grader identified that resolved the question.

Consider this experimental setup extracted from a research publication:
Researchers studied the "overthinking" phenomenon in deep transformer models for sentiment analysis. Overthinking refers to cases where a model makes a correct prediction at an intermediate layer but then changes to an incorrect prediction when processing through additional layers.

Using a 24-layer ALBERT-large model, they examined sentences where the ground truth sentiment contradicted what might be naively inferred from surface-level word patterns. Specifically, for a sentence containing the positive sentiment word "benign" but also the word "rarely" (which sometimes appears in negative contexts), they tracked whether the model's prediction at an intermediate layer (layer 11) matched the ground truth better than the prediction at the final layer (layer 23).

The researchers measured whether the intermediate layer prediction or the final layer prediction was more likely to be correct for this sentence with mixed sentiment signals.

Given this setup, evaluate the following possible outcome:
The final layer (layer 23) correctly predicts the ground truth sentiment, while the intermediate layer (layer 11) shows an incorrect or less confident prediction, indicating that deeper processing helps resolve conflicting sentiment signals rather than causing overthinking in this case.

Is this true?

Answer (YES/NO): NO